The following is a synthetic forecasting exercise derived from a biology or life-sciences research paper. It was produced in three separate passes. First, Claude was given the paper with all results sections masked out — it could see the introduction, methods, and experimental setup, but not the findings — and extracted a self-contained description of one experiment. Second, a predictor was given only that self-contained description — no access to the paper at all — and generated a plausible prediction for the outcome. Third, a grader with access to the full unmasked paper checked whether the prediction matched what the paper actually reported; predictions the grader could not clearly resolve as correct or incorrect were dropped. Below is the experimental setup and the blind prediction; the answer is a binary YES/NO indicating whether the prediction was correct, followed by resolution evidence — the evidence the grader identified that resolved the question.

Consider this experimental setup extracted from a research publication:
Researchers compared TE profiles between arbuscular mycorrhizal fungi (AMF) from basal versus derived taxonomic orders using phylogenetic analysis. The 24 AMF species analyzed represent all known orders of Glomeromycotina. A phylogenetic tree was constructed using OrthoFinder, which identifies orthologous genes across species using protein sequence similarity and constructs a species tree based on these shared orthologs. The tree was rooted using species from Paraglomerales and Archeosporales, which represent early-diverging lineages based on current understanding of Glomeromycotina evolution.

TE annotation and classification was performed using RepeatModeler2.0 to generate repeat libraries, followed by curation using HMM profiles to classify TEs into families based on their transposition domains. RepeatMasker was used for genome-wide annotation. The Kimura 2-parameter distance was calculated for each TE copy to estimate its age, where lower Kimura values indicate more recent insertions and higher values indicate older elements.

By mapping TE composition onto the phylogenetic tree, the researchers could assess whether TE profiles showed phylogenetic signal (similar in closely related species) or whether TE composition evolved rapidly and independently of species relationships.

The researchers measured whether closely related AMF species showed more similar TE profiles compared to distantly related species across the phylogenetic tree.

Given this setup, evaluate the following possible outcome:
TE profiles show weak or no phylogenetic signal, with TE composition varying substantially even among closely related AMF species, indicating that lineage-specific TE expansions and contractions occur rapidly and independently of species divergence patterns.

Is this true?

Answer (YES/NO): NO